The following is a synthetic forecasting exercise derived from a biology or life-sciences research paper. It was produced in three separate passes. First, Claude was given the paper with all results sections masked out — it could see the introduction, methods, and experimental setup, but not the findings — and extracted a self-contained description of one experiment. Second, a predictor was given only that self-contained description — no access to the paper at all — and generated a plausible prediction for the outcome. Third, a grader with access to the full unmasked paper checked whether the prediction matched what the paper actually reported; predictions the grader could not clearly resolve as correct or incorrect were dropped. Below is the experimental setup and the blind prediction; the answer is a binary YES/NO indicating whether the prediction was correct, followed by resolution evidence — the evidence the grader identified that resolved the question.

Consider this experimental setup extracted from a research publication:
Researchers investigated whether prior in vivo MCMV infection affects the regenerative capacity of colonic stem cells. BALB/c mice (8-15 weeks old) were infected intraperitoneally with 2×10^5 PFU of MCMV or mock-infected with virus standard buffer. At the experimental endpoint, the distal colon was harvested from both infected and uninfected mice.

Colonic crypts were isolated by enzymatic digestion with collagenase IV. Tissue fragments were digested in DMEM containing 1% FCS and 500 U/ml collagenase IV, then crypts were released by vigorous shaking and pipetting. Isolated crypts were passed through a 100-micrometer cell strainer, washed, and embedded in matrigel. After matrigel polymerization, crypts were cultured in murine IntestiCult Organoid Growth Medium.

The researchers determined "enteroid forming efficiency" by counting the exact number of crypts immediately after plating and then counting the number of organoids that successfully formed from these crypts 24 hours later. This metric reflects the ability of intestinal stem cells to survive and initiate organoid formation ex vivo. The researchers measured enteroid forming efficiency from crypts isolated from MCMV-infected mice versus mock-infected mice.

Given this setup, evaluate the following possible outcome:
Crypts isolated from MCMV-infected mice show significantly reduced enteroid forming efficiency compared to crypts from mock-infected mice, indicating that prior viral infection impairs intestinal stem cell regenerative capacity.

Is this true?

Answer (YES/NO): YES